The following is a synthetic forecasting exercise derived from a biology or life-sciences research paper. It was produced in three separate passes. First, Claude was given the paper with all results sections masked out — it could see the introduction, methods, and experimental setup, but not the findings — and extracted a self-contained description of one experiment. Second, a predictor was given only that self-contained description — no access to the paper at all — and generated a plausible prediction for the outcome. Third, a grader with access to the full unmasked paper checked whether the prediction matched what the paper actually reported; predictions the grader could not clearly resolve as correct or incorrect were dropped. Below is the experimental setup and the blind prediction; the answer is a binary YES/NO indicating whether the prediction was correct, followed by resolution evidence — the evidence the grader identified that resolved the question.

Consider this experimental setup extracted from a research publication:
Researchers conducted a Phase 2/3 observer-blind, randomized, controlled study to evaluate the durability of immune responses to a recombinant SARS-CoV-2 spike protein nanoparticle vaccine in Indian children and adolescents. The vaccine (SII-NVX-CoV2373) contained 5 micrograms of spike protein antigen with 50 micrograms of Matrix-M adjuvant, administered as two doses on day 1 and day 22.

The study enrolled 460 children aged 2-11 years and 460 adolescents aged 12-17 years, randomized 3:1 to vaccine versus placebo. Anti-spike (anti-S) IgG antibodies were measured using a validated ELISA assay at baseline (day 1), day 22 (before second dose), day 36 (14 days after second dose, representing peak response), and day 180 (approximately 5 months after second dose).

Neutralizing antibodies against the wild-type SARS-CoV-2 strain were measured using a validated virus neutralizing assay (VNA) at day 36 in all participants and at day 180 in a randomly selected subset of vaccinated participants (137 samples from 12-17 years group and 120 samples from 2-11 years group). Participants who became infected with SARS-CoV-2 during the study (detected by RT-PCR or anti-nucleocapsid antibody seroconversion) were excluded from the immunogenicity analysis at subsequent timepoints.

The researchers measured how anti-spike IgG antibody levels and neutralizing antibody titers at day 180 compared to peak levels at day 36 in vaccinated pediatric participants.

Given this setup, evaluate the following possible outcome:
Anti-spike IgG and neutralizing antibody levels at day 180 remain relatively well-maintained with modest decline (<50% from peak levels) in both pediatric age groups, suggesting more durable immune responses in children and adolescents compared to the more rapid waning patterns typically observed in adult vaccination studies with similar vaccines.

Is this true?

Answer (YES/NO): NO